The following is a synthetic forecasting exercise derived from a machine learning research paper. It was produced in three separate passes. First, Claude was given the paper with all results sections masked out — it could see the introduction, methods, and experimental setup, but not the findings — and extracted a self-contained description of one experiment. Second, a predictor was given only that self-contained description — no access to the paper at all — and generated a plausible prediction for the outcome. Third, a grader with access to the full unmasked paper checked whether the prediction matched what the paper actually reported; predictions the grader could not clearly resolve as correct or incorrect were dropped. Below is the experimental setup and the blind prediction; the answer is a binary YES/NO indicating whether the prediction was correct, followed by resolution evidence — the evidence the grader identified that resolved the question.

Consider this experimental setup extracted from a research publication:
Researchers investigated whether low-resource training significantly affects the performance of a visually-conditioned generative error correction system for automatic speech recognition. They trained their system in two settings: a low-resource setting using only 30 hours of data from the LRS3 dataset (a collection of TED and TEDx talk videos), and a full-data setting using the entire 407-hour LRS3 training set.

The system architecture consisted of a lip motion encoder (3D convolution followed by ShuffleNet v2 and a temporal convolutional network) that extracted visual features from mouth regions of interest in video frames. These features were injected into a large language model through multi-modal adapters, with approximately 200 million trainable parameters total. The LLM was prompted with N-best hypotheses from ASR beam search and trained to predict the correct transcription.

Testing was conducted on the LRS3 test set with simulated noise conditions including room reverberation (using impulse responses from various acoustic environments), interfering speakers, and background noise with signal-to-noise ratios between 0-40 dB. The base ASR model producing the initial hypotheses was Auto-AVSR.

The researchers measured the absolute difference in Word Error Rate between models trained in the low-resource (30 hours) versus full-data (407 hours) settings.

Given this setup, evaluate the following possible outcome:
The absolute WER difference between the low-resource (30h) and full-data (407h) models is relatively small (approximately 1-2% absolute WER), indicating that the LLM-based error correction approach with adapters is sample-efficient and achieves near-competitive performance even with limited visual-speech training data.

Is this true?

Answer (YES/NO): NO